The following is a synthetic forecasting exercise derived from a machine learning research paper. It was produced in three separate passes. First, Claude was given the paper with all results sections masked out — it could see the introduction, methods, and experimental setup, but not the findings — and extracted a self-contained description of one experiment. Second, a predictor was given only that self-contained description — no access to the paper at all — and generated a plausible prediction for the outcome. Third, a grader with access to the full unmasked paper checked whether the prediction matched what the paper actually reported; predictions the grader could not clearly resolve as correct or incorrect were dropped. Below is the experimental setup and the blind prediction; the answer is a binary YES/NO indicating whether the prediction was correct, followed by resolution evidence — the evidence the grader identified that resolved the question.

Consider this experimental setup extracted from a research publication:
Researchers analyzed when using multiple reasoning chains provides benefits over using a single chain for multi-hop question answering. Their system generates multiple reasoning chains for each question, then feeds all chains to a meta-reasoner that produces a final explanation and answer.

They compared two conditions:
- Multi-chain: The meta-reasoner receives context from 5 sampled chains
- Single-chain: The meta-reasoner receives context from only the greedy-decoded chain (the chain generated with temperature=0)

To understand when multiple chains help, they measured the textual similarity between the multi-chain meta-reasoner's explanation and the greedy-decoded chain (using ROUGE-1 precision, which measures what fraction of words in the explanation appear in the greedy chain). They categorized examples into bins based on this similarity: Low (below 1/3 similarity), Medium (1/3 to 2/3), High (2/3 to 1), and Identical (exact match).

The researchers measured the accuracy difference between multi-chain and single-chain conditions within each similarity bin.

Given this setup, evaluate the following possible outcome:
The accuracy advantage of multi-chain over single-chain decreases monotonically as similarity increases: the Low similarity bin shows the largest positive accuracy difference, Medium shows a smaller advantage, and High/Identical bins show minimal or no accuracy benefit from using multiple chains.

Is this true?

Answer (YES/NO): YES